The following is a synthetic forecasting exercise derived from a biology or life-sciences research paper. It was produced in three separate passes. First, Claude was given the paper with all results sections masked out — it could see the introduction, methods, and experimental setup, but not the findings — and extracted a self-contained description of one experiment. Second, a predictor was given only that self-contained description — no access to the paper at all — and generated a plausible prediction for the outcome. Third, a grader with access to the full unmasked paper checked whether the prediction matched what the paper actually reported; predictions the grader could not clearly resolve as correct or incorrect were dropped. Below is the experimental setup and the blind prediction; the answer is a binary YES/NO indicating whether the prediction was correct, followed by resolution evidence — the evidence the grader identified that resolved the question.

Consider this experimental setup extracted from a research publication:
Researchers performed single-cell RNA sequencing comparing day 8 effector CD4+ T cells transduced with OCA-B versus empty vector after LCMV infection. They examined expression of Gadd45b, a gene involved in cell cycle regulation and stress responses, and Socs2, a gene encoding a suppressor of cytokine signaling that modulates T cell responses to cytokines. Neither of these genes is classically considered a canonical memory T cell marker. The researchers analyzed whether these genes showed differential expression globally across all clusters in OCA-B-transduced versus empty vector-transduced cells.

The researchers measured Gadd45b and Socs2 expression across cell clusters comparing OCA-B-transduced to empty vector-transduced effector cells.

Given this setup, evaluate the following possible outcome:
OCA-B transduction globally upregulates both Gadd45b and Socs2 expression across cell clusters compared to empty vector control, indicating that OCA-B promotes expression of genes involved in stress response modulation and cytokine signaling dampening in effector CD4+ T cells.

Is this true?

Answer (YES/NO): YES